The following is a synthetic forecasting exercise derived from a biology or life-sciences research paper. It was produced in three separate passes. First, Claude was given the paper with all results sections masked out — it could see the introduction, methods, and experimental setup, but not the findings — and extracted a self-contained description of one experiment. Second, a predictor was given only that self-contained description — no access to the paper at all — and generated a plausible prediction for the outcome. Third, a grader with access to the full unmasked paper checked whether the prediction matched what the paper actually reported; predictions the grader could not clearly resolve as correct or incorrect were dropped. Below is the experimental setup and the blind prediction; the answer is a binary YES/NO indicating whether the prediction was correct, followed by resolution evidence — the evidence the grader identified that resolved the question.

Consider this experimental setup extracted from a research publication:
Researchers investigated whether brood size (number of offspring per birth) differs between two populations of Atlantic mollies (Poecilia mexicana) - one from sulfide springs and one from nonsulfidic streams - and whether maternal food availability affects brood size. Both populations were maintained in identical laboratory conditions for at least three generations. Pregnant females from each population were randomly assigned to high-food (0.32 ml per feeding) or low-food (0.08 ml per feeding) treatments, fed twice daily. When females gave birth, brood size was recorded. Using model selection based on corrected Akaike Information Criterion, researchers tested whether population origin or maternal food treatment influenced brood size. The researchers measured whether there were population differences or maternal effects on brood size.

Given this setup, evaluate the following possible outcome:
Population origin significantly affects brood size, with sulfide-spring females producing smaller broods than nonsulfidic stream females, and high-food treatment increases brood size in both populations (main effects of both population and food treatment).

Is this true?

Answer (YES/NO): NO